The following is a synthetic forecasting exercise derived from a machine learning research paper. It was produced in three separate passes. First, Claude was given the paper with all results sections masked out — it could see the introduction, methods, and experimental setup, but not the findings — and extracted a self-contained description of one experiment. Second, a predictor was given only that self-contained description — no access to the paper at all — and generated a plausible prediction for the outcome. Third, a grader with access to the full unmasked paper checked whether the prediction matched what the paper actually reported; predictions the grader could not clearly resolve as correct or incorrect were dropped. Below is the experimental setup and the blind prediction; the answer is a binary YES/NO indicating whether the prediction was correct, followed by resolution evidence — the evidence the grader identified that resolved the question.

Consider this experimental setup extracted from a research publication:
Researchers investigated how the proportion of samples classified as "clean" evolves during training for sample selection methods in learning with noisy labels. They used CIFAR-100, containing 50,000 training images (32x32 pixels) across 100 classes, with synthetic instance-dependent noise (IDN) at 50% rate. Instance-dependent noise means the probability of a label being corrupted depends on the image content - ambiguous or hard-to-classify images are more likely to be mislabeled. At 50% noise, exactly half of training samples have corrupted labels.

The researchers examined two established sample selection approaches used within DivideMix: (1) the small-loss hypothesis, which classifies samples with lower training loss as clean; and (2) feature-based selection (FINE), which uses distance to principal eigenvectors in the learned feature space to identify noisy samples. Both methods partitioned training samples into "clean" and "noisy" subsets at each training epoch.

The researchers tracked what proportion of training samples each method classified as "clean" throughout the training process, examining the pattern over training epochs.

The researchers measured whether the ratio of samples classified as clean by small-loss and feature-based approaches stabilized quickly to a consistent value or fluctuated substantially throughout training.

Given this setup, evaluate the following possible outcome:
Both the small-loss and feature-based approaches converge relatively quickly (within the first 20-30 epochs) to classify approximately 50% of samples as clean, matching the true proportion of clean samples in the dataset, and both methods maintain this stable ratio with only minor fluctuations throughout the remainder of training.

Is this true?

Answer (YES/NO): NO